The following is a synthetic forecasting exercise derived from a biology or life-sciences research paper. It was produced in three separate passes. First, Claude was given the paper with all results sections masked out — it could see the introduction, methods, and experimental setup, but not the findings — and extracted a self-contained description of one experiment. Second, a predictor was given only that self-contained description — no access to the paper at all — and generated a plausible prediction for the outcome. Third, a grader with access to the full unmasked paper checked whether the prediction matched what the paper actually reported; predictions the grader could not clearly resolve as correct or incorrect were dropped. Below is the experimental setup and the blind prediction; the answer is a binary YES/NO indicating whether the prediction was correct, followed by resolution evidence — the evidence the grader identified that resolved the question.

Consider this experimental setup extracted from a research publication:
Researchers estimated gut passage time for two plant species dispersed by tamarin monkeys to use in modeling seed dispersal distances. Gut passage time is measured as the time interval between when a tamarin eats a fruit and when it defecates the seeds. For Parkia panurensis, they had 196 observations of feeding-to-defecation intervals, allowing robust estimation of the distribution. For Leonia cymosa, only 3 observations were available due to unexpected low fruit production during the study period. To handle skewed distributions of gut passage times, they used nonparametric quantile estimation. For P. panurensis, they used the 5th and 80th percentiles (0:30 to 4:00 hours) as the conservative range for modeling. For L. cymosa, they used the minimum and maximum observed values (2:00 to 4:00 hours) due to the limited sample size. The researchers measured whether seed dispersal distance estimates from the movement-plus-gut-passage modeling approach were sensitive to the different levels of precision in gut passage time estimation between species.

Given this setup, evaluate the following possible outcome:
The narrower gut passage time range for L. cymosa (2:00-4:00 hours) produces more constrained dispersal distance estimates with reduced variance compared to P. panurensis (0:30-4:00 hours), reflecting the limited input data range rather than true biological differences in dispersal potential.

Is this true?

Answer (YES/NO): NO